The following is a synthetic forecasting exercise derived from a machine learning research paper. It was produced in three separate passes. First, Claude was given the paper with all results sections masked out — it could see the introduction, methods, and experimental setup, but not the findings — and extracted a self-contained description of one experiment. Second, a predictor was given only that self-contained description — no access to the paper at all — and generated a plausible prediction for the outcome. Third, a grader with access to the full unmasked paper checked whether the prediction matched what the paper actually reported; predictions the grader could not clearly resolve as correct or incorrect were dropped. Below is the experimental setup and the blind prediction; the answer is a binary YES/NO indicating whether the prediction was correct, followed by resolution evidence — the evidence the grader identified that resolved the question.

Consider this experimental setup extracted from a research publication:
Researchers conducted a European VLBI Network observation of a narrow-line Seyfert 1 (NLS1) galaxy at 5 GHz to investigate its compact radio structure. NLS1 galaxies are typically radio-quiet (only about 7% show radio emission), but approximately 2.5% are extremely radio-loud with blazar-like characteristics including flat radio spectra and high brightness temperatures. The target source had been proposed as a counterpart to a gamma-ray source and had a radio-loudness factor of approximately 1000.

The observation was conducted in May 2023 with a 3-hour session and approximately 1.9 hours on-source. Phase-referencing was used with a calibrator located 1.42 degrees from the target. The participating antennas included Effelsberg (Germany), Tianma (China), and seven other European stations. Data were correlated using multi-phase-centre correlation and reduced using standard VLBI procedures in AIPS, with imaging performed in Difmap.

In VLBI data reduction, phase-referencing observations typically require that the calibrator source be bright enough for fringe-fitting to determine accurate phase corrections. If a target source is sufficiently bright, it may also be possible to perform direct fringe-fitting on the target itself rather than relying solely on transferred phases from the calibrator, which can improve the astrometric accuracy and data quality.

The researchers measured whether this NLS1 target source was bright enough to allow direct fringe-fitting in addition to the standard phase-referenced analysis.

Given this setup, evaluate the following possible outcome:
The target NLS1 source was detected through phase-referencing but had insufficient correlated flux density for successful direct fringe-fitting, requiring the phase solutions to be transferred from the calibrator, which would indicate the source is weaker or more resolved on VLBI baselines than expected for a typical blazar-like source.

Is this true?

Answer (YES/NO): NO